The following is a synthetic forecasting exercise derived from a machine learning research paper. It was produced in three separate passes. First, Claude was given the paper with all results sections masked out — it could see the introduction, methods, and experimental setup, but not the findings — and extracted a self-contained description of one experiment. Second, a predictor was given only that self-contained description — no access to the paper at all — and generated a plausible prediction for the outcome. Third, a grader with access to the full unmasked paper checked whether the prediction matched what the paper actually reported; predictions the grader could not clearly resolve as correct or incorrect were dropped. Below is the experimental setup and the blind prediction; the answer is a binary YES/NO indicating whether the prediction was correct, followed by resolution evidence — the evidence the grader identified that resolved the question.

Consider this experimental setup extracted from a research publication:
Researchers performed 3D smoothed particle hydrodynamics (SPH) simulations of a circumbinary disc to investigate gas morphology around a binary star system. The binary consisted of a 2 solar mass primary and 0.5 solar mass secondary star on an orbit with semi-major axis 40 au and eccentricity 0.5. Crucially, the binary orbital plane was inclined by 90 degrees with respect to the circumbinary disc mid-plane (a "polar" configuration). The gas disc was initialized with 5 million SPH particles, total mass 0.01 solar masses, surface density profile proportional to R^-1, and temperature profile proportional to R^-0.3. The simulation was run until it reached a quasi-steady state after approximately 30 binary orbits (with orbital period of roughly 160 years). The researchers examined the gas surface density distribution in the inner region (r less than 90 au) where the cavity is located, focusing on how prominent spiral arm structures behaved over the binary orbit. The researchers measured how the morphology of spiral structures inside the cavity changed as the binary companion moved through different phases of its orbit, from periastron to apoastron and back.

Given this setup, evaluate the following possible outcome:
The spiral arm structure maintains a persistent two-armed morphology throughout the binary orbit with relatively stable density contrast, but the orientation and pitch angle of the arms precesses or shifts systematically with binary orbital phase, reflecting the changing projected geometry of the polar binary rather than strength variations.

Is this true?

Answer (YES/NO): NO